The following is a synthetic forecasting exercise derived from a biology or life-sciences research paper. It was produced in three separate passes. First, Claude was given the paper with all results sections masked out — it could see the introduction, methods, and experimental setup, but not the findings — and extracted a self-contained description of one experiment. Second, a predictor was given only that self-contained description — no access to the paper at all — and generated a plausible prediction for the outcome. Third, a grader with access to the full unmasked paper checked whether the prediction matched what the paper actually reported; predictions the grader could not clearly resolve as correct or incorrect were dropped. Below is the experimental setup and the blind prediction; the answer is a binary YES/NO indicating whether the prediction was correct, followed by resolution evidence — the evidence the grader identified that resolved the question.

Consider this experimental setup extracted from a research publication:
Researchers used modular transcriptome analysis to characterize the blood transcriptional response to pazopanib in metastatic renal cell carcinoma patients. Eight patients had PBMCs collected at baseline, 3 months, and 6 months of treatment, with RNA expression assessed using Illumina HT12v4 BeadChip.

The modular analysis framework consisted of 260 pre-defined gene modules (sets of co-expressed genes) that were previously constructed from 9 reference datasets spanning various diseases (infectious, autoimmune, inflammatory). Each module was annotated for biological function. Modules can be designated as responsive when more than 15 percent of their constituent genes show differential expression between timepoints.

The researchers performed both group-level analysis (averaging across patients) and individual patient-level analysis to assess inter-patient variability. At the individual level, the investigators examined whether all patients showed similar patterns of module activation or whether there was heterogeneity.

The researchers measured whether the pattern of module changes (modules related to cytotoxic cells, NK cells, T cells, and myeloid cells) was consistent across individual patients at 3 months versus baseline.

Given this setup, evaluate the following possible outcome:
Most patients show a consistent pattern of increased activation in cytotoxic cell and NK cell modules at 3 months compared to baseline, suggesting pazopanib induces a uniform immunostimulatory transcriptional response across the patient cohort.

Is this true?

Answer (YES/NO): YES